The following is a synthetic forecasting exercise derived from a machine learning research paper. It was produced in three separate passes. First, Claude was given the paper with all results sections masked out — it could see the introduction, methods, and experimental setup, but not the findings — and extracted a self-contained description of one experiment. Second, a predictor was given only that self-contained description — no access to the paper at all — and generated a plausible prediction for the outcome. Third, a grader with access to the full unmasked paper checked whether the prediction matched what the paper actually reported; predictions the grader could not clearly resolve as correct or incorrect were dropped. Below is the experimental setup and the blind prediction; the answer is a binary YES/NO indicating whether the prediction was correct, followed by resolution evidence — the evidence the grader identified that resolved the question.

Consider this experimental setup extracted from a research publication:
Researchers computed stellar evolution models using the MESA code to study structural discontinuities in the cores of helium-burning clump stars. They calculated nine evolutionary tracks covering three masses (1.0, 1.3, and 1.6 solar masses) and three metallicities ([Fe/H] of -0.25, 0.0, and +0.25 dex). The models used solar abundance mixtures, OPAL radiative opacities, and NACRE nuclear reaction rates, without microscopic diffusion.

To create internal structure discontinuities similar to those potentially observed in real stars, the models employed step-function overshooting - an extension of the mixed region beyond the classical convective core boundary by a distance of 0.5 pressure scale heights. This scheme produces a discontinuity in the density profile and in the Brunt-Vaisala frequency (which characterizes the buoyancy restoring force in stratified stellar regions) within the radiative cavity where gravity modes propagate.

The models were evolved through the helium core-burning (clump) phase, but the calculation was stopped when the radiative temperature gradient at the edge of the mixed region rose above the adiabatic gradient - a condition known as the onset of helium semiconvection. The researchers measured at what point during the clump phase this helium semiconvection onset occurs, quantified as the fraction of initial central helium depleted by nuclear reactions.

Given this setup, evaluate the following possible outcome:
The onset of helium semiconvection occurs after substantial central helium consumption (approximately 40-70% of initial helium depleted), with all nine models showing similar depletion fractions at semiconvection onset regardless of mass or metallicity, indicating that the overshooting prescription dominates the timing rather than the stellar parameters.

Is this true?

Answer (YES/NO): NO